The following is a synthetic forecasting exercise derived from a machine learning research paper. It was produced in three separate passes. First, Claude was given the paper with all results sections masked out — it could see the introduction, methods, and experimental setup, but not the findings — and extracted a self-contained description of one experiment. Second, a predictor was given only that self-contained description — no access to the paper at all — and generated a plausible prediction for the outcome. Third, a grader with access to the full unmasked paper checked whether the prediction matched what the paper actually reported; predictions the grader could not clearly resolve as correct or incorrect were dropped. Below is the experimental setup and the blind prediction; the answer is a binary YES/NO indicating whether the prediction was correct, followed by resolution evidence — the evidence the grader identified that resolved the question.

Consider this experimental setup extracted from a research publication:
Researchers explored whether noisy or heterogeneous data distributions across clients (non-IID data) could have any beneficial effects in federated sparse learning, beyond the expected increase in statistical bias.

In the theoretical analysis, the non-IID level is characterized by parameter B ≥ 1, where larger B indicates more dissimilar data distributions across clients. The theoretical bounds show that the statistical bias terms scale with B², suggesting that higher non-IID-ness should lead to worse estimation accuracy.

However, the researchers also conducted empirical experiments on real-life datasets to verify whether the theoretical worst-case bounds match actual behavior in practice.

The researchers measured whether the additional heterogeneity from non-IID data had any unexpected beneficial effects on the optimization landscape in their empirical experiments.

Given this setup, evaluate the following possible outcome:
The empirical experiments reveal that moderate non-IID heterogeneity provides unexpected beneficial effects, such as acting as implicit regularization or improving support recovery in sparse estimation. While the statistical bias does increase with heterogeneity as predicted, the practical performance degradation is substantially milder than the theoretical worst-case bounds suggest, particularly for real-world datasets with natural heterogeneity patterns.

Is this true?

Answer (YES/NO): YES